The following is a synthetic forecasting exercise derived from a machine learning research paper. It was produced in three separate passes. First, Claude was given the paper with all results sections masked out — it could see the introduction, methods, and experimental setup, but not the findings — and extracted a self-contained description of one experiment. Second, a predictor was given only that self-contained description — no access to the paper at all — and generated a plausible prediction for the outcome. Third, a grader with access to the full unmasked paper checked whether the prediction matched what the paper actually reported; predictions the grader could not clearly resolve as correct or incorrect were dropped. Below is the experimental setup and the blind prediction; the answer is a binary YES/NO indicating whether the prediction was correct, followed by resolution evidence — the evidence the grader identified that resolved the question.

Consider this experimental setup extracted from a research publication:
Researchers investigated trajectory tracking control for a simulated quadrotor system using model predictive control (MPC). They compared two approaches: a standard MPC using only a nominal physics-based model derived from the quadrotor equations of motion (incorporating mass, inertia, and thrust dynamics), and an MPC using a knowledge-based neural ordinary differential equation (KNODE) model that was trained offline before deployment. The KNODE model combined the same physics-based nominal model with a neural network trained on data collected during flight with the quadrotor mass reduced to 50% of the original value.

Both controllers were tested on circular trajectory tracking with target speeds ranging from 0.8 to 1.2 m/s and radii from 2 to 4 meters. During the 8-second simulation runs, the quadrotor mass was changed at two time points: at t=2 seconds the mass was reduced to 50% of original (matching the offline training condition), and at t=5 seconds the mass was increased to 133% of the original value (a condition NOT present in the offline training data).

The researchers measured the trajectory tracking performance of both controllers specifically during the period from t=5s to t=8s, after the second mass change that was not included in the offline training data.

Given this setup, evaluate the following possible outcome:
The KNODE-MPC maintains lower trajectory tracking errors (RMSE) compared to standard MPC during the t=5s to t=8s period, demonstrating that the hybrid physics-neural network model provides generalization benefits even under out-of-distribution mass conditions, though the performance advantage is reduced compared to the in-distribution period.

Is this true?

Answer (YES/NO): NO